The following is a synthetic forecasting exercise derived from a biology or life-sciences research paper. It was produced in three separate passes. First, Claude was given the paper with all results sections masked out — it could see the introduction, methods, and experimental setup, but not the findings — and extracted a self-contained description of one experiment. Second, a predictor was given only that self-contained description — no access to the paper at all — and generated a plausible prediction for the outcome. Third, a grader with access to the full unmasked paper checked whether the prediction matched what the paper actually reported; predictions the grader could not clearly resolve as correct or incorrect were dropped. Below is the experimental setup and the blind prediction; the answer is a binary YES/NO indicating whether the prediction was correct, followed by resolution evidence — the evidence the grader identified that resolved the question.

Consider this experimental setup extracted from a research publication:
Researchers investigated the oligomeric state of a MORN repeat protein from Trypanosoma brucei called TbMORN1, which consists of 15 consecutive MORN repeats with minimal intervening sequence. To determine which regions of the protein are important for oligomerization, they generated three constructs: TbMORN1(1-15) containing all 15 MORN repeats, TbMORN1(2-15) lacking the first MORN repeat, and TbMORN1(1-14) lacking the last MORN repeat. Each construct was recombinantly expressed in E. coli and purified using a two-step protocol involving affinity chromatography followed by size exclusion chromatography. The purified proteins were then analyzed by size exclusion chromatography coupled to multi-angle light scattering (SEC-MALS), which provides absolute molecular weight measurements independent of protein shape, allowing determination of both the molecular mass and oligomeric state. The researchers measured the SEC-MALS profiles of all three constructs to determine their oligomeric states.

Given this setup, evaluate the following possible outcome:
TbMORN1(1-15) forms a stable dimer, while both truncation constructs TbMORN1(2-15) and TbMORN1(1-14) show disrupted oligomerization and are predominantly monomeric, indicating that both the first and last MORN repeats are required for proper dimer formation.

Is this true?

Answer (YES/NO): NO